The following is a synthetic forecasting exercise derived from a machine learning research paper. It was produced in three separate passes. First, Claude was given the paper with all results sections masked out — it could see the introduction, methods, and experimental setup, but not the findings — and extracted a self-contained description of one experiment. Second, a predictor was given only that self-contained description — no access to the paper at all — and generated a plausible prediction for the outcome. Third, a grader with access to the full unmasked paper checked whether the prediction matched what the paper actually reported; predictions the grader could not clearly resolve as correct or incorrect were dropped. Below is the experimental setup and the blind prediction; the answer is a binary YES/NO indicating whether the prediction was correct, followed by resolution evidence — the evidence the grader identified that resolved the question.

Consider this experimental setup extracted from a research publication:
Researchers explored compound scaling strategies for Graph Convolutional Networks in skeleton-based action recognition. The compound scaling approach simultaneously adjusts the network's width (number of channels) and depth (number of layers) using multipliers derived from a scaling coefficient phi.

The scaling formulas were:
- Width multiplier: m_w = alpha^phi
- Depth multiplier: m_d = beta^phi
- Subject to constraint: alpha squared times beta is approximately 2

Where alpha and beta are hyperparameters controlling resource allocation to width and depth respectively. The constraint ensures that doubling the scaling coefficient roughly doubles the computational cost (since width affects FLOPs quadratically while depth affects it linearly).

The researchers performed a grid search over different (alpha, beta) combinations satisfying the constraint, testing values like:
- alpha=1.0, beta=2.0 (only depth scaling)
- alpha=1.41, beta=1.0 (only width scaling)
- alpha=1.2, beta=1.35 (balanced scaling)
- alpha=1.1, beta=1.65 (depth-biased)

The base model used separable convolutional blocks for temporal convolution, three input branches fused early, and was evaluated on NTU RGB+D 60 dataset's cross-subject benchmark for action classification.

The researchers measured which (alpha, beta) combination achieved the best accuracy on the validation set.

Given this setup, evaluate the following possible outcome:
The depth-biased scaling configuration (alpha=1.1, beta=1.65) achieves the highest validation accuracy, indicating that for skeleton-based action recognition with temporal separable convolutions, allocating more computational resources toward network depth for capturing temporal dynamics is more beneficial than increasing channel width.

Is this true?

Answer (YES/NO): NO